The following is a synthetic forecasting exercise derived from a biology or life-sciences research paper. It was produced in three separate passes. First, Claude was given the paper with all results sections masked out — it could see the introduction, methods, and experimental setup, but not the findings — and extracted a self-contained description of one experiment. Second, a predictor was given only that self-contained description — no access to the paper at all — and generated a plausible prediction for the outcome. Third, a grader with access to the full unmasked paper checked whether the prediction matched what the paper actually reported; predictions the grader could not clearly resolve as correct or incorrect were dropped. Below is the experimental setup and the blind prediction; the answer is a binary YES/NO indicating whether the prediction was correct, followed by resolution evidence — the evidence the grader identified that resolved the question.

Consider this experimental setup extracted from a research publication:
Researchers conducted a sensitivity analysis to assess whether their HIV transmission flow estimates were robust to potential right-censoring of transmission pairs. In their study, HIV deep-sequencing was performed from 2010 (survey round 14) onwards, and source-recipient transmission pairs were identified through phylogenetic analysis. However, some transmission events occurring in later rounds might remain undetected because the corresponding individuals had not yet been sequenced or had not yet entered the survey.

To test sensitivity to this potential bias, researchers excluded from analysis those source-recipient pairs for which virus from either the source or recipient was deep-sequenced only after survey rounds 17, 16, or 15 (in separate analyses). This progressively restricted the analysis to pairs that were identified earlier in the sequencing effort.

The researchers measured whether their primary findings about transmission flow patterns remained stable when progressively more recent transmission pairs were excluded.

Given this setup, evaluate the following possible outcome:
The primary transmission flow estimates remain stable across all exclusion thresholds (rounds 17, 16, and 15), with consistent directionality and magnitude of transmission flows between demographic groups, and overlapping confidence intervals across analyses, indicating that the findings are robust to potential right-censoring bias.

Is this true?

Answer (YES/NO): YES